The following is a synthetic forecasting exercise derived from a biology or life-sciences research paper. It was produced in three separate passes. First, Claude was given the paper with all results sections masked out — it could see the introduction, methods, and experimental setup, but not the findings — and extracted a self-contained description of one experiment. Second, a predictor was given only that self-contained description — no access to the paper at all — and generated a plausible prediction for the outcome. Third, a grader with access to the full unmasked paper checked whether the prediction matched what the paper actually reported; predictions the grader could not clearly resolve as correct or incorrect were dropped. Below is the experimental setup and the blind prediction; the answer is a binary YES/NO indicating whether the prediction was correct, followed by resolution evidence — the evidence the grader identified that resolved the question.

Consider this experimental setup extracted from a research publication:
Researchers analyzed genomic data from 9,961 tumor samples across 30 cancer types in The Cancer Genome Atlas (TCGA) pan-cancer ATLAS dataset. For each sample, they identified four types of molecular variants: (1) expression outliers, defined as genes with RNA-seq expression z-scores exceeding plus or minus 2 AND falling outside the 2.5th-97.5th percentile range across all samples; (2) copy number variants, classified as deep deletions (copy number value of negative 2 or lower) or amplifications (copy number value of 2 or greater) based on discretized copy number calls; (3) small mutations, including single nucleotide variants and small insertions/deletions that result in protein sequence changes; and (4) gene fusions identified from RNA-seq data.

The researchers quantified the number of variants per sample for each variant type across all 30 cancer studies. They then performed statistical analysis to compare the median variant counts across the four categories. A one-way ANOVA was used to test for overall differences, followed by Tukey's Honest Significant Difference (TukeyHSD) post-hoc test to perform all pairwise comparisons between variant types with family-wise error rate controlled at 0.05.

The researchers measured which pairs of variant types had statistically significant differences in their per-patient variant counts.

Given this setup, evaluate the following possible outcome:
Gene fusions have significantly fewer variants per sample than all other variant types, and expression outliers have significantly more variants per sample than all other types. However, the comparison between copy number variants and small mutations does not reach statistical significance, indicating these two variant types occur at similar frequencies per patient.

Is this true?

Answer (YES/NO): NO